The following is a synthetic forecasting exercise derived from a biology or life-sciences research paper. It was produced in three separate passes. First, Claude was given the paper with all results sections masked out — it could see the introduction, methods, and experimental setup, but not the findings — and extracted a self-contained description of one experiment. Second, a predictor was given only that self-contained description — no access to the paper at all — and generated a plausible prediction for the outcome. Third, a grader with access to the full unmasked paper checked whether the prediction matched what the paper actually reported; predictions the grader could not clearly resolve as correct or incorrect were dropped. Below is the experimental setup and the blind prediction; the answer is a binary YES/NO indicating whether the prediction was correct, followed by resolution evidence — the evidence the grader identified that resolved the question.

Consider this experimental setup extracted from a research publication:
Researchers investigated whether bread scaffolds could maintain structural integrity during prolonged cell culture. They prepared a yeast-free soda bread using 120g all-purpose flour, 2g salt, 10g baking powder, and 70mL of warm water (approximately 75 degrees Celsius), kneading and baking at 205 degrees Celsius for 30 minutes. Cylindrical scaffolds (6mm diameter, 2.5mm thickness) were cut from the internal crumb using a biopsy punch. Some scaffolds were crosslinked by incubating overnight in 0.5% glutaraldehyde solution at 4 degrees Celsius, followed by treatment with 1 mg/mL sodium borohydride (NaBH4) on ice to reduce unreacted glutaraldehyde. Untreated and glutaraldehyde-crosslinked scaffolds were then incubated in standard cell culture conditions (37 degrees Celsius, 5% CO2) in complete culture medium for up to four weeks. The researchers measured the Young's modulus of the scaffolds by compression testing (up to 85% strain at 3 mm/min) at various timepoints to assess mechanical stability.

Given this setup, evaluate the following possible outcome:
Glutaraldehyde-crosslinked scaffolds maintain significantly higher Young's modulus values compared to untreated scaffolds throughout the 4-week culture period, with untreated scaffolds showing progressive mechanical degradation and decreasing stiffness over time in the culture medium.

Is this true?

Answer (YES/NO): NO